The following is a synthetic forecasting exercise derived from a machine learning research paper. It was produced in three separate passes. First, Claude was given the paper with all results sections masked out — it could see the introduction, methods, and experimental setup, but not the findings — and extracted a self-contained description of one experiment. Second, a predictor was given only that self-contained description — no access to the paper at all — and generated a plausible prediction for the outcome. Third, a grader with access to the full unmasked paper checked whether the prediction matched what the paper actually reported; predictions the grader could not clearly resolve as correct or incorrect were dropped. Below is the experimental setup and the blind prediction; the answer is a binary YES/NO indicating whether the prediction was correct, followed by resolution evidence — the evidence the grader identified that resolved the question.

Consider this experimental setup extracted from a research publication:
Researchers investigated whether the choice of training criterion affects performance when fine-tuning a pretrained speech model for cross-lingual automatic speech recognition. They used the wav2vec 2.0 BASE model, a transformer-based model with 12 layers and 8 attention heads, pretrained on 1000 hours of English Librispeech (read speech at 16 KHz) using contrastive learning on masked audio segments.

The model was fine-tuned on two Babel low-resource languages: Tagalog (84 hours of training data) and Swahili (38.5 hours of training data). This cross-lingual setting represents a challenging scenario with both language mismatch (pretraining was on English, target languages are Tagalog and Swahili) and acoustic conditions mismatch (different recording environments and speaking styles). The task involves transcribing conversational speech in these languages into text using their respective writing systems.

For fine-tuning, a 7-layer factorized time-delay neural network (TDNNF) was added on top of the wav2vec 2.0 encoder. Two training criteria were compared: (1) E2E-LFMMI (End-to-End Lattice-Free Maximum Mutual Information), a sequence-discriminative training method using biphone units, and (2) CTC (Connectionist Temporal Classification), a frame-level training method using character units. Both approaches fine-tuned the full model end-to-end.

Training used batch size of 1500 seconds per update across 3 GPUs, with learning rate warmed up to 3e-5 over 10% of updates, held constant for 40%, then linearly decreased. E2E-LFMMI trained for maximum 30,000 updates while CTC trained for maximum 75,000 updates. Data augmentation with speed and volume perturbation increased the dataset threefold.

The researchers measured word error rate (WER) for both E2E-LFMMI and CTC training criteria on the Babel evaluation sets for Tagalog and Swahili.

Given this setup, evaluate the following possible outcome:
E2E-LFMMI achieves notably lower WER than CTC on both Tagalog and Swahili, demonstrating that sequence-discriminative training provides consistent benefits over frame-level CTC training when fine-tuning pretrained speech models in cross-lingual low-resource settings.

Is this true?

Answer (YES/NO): NO